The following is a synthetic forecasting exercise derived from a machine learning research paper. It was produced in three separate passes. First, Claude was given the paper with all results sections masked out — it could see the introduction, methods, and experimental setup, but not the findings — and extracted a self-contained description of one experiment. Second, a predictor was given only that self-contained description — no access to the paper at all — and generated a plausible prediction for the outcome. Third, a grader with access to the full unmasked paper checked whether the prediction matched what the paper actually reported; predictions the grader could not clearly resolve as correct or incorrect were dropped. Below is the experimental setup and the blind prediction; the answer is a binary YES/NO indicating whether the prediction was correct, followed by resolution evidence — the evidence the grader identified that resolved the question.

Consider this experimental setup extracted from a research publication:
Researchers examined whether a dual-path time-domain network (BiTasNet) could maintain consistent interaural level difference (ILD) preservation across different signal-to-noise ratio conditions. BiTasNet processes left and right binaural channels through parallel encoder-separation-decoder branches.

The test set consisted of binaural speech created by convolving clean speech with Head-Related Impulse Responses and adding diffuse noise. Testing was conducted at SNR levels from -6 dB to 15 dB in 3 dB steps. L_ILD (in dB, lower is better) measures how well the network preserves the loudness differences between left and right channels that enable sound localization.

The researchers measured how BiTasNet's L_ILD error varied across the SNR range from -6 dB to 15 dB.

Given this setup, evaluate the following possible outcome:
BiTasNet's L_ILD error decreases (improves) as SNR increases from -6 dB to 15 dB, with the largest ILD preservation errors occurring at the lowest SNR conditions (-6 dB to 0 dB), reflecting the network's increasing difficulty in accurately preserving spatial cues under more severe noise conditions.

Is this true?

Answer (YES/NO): YES